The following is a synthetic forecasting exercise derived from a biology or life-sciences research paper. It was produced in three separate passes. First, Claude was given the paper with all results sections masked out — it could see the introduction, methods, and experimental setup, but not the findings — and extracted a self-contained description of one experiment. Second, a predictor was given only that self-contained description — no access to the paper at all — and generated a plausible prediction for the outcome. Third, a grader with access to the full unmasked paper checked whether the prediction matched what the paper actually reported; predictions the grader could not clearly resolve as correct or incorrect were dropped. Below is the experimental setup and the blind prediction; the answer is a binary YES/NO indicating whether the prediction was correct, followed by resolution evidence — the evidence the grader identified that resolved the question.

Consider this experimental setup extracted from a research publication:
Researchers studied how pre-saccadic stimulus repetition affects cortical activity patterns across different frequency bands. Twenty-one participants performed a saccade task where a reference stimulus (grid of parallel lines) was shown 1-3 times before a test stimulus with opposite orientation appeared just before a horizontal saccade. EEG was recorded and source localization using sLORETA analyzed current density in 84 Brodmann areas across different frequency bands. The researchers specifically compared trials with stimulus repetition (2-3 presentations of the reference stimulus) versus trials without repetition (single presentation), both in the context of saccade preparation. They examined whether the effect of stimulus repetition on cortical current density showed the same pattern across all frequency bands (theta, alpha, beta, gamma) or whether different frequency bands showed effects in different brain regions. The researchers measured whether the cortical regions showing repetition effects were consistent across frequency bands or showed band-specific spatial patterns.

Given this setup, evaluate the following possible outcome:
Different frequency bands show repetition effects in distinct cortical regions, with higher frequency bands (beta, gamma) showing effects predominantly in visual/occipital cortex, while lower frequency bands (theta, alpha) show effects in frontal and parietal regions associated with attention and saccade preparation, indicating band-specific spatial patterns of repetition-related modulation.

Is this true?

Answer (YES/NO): NO